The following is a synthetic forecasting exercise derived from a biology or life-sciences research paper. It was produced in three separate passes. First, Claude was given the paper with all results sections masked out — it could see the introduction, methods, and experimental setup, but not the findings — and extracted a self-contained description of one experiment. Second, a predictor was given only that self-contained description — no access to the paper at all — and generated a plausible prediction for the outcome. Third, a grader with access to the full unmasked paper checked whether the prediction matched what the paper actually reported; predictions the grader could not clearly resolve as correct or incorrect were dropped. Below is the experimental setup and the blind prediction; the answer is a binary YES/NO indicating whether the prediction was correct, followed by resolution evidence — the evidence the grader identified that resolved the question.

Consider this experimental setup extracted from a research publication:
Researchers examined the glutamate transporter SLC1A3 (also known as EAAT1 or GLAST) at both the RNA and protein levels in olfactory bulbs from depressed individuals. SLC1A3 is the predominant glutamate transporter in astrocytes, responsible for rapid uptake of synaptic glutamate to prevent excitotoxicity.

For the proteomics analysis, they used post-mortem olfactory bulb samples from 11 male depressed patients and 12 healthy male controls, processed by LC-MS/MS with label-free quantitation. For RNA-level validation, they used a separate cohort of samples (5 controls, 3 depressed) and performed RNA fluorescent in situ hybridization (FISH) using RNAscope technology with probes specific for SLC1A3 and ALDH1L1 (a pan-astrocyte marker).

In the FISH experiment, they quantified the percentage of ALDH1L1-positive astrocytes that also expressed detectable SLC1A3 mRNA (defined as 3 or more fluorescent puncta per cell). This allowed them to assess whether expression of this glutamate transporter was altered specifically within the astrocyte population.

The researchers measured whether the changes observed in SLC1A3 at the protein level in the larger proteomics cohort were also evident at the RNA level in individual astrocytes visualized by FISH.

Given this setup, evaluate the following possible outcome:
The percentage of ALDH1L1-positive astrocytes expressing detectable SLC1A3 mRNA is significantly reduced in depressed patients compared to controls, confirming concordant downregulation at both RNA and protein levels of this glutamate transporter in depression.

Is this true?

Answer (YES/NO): YES